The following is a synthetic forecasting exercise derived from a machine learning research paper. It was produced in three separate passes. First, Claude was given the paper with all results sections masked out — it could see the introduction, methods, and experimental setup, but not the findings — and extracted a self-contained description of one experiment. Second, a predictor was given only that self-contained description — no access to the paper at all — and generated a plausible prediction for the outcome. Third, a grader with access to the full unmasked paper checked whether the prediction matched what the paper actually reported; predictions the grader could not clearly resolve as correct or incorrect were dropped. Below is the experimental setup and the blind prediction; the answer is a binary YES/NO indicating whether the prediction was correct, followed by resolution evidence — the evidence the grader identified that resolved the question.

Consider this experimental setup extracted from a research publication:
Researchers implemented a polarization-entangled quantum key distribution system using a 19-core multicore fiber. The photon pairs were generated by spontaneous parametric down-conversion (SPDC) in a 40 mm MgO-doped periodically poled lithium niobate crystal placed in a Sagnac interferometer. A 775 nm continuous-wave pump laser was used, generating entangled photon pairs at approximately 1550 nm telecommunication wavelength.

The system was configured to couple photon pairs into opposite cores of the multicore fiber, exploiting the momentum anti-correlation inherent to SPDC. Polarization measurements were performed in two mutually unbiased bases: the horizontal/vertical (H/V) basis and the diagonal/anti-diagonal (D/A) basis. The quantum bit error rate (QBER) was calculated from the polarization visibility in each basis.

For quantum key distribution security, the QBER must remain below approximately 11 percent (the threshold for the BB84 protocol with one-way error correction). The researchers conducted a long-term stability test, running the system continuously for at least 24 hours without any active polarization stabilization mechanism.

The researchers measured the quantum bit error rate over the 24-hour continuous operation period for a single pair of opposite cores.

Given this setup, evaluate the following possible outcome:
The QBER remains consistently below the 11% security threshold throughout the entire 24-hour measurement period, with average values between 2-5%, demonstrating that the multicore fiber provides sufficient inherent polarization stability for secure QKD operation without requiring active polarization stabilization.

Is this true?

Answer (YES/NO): YES